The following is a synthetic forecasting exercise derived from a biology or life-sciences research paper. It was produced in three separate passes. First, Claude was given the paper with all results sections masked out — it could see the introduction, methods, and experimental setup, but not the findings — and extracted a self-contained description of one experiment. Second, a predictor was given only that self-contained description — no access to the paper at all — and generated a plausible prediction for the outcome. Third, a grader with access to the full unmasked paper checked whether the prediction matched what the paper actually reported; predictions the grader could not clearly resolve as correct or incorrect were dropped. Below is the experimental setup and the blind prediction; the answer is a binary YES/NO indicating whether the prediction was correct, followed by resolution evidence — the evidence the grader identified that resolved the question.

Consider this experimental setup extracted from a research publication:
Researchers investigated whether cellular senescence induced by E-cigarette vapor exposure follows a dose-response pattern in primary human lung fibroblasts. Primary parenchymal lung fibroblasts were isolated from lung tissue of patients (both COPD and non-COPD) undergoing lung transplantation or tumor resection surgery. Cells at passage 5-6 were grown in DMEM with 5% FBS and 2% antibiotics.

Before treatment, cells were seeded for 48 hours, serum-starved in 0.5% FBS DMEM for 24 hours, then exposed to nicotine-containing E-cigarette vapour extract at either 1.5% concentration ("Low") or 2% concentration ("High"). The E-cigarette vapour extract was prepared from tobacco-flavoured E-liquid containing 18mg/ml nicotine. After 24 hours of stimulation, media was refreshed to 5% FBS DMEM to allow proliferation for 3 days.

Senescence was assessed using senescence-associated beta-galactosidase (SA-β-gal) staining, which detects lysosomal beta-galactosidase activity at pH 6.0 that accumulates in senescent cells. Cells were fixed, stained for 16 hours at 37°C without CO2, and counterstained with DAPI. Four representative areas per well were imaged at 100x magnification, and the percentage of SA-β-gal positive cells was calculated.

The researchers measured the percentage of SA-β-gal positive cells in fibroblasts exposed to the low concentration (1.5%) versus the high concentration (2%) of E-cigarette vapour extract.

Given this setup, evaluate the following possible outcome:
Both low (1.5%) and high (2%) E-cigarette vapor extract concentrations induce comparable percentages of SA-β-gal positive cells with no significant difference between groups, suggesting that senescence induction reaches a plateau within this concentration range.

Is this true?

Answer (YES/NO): NO